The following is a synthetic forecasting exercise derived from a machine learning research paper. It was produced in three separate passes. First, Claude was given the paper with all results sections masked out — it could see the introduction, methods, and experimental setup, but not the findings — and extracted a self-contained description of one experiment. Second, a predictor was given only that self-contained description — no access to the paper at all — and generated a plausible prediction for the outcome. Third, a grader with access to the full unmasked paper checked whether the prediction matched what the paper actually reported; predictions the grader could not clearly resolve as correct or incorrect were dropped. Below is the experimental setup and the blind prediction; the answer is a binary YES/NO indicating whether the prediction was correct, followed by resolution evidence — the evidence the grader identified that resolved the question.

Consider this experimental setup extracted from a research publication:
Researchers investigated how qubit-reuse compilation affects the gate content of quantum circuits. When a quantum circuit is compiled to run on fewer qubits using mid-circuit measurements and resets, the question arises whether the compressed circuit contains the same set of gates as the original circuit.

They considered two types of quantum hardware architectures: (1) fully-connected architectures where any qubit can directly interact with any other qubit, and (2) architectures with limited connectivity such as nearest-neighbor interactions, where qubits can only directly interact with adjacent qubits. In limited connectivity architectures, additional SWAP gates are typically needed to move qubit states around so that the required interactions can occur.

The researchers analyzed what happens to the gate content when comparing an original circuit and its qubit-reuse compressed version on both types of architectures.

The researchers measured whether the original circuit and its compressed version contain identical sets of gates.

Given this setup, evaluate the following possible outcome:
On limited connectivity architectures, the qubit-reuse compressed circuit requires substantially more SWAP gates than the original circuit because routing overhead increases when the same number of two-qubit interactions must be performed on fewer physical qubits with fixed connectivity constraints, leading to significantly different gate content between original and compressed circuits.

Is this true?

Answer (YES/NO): NO